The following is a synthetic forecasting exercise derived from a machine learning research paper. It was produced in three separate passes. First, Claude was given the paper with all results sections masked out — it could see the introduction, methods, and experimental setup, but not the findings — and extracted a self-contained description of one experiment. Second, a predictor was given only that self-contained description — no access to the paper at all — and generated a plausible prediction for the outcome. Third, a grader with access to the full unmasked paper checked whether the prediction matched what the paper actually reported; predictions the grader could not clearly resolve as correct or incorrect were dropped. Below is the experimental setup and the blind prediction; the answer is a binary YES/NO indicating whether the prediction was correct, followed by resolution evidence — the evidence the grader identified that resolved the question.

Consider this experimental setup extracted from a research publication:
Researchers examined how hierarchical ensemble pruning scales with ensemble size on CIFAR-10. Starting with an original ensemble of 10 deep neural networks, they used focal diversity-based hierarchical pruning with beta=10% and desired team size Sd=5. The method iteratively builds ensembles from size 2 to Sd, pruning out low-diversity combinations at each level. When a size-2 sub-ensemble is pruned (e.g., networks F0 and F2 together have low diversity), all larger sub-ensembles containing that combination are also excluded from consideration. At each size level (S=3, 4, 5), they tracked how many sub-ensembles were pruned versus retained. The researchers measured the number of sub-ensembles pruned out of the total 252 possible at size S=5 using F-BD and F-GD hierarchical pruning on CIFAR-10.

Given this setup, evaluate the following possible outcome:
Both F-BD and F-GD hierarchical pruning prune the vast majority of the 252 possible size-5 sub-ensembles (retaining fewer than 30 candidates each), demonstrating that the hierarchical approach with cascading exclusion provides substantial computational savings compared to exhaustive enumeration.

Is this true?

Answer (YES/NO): NO